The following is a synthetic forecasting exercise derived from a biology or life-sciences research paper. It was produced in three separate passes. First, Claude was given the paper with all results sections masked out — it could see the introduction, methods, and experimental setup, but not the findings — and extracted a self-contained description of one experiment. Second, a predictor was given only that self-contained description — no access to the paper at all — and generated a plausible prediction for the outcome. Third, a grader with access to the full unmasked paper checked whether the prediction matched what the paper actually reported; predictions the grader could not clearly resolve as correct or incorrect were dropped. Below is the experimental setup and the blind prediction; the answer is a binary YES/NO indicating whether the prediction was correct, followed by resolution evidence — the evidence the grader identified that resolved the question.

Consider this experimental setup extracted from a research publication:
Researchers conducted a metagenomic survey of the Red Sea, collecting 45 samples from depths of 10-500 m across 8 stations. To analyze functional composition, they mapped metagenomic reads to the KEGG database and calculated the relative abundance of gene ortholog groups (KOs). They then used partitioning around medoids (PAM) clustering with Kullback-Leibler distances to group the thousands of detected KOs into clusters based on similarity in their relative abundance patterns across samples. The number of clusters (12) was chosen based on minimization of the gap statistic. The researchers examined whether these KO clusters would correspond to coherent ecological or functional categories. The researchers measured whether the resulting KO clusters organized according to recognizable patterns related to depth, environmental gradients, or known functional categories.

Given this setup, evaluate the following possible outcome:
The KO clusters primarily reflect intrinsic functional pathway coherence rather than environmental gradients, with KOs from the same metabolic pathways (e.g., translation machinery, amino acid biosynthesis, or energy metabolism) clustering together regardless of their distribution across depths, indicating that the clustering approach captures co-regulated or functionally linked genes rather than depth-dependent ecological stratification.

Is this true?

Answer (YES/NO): NO